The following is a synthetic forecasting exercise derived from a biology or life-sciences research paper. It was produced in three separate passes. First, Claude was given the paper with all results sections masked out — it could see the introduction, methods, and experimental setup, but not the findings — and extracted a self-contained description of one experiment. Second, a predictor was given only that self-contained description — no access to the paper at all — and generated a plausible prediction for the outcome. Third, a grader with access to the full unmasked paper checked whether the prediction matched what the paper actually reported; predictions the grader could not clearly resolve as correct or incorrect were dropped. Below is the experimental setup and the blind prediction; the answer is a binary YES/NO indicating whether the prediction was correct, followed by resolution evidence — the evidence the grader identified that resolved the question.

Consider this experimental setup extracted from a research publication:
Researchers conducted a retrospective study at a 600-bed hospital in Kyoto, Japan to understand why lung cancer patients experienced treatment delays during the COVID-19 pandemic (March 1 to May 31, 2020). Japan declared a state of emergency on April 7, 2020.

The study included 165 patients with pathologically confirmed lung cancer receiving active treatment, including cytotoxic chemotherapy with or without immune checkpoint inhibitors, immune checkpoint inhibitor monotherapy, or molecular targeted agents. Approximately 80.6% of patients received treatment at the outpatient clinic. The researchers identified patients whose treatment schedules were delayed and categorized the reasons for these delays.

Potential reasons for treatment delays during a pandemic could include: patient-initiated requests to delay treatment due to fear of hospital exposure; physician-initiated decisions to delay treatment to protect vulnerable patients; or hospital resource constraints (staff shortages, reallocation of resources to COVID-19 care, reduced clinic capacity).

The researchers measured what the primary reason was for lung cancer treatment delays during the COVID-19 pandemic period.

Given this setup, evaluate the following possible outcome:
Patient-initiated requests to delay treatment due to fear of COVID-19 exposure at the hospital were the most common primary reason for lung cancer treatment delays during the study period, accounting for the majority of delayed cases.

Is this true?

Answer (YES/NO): YES